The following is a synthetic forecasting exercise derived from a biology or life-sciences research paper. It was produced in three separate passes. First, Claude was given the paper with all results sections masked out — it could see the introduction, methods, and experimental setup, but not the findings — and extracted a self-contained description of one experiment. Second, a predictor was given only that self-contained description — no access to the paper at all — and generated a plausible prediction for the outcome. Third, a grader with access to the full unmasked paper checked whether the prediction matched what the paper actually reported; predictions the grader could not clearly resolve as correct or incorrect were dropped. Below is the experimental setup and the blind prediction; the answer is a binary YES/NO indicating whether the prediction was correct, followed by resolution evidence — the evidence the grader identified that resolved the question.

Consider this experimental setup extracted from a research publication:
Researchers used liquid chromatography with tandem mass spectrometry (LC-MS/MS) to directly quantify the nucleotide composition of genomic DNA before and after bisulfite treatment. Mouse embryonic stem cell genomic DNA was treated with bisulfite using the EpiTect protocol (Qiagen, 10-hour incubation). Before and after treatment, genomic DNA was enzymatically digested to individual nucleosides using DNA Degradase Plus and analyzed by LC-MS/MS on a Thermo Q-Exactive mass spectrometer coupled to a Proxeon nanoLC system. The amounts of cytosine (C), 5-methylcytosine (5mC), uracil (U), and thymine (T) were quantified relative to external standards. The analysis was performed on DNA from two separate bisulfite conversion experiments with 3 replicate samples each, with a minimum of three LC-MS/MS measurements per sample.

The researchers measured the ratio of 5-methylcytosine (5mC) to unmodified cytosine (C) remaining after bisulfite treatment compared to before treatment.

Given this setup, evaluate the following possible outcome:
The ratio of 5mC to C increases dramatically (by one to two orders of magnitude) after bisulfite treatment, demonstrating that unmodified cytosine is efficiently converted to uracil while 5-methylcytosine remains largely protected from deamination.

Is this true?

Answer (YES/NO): YES